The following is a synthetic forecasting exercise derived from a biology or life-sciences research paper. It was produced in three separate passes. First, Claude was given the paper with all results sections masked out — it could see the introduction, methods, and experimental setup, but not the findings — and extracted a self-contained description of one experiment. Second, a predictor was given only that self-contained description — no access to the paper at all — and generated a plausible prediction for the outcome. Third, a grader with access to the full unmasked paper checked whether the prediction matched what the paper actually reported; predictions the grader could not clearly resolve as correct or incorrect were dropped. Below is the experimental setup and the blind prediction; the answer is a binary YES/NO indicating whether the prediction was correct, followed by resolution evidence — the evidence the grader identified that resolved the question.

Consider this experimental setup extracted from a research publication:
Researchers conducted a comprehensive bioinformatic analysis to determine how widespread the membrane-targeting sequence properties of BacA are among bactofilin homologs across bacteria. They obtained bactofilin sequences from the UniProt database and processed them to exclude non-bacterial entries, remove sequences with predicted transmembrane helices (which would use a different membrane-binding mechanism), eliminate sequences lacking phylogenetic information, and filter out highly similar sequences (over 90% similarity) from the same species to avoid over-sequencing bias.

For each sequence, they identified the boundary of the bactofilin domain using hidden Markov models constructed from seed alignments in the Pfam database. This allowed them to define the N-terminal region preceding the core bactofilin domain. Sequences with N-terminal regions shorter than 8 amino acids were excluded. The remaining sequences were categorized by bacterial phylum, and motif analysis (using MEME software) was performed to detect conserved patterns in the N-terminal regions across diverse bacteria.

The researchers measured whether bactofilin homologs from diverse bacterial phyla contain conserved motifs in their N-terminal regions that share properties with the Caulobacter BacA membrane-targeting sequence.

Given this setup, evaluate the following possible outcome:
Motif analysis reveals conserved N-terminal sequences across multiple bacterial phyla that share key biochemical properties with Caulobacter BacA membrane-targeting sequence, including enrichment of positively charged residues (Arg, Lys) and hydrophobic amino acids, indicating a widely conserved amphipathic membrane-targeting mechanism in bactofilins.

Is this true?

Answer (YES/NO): NO